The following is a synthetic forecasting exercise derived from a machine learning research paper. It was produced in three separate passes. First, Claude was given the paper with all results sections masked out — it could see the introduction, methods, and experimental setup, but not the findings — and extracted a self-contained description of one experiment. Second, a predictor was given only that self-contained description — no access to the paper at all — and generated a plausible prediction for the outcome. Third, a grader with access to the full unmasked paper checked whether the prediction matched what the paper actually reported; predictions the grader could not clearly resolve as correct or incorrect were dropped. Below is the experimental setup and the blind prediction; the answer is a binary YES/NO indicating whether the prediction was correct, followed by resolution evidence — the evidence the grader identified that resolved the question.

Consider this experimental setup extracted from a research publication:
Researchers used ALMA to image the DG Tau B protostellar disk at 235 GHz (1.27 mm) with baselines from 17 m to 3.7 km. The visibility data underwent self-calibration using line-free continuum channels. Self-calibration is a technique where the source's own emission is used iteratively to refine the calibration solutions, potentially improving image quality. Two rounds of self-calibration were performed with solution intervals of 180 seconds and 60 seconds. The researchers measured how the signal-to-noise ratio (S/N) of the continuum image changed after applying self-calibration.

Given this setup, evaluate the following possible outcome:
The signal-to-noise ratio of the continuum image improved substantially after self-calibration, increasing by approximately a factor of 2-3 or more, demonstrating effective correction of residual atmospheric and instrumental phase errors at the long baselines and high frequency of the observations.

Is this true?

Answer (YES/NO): YES